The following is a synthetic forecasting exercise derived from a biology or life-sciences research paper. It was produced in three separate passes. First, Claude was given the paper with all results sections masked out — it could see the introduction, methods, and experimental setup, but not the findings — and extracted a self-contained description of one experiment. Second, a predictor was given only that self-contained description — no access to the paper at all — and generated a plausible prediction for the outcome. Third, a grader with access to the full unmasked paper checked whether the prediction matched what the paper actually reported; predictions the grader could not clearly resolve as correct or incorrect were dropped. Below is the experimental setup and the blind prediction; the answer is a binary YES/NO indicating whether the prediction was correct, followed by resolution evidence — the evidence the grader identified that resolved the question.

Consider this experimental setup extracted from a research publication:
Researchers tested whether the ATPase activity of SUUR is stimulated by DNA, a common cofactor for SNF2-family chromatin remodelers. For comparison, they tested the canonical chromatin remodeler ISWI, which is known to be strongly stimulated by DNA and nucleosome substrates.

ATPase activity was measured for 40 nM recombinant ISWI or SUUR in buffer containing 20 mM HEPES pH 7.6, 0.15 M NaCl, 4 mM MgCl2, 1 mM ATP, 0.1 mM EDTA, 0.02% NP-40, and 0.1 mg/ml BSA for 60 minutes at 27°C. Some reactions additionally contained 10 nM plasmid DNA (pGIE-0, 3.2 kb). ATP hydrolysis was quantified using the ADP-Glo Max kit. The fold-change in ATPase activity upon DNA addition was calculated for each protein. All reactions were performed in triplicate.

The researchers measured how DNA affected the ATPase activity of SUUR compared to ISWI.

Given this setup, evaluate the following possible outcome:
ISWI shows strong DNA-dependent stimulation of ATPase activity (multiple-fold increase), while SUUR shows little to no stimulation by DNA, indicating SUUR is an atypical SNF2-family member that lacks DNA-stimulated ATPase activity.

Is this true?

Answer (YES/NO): YES